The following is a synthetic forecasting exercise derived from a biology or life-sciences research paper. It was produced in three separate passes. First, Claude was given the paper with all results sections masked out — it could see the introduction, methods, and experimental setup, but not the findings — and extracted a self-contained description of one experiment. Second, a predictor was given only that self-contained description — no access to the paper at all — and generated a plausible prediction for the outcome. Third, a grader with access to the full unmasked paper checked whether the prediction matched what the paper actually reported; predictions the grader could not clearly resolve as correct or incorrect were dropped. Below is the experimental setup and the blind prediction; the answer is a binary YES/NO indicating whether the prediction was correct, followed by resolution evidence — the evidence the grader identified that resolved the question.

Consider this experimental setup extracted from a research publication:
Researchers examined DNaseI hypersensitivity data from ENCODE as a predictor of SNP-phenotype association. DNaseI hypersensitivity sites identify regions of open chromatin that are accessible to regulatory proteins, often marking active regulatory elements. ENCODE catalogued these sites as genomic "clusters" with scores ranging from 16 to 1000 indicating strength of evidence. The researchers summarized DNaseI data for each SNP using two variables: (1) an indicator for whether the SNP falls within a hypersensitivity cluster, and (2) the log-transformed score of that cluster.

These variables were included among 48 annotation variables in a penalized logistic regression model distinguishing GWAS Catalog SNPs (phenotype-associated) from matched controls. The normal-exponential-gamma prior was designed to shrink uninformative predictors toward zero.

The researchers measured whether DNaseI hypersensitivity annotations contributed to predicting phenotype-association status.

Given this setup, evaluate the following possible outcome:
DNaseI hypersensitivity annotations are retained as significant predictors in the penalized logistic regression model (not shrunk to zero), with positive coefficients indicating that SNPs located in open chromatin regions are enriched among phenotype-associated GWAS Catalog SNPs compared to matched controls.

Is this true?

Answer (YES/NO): NO